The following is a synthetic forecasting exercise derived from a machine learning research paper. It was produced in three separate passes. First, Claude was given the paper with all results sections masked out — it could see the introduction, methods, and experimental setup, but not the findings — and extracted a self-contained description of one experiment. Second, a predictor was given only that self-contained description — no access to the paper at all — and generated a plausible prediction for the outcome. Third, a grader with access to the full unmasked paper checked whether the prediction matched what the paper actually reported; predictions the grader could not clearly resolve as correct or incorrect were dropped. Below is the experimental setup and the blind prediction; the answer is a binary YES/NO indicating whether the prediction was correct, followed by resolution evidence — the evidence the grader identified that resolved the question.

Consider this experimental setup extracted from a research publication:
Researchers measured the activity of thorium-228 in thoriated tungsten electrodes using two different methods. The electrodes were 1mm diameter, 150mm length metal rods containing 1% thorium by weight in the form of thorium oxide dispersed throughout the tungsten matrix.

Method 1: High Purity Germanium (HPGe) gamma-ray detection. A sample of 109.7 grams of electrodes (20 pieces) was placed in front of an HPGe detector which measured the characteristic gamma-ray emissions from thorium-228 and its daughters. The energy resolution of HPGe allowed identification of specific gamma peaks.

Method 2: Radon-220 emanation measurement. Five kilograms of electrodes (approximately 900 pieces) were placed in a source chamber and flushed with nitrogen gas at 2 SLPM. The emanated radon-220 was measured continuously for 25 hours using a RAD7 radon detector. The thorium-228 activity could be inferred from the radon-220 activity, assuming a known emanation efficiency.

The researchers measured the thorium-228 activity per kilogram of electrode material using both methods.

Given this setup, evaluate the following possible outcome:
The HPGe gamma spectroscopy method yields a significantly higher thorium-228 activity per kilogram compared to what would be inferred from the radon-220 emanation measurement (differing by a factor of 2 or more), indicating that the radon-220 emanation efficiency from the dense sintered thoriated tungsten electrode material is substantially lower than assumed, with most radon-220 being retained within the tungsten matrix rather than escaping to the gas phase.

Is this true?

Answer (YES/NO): YES